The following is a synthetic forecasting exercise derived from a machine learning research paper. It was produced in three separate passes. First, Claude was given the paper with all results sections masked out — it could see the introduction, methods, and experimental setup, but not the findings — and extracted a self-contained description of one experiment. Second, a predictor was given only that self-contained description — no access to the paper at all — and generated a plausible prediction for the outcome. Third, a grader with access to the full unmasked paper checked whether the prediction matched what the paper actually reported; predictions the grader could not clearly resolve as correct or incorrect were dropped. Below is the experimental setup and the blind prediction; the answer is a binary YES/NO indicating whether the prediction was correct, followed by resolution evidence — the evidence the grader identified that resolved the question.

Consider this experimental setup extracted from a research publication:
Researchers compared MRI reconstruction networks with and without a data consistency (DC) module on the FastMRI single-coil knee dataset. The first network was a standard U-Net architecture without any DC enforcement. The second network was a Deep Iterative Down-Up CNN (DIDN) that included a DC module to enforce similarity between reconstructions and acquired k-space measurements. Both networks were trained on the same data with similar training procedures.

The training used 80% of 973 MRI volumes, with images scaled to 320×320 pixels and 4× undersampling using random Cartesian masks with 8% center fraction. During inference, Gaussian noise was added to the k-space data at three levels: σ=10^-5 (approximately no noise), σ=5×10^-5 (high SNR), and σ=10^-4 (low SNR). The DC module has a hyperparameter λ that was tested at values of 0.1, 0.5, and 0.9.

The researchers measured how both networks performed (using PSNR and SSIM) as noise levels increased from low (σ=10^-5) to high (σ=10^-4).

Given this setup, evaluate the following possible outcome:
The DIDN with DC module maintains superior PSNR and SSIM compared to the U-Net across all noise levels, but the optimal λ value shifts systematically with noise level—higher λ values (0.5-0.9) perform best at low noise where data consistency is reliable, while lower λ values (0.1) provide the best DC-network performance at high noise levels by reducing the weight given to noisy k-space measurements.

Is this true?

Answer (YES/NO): NO